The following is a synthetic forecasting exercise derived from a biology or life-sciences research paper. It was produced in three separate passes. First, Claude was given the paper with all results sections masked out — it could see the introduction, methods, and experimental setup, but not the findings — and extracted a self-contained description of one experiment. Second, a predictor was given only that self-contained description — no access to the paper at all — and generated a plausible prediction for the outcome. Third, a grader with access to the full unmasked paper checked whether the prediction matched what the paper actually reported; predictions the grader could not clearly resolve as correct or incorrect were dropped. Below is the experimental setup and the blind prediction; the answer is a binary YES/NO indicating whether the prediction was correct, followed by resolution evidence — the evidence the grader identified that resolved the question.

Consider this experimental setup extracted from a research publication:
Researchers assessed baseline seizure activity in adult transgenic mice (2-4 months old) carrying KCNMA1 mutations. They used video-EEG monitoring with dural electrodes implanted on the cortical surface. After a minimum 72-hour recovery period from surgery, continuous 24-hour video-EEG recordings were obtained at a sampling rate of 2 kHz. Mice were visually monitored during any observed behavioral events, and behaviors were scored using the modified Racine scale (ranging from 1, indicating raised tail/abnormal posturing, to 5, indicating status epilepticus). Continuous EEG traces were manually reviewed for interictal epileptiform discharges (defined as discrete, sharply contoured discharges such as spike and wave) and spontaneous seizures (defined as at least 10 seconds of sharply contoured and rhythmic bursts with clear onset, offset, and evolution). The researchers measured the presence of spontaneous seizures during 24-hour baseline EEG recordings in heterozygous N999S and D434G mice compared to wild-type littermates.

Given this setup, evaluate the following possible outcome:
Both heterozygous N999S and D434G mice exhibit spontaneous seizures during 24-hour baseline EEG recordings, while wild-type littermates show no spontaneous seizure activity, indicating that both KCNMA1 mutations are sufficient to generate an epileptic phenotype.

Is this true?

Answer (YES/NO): NO